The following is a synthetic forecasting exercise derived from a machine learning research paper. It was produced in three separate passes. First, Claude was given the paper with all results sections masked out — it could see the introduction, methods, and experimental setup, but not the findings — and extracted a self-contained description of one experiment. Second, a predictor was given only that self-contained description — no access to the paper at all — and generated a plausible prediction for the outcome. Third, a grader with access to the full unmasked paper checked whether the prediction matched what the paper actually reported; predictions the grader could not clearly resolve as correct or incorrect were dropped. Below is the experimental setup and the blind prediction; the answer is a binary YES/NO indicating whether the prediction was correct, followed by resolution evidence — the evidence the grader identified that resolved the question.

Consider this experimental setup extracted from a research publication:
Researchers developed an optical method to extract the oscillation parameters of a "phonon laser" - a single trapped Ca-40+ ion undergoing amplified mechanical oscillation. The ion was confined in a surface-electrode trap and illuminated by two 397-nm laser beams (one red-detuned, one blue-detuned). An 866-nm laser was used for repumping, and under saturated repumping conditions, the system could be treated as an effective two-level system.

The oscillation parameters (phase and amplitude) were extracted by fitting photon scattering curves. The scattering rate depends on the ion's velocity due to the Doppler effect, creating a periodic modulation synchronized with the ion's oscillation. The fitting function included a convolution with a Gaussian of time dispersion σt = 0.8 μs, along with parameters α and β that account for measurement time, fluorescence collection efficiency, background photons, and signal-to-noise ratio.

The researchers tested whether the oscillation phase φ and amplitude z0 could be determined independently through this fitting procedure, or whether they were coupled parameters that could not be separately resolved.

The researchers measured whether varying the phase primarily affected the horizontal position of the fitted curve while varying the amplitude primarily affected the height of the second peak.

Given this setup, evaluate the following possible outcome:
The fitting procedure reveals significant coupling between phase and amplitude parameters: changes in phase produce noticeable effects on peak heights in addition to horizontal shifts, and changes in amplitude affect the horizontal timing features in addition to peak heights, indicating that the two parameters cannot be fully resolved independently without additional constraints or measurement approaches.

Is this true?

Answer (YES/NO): NO